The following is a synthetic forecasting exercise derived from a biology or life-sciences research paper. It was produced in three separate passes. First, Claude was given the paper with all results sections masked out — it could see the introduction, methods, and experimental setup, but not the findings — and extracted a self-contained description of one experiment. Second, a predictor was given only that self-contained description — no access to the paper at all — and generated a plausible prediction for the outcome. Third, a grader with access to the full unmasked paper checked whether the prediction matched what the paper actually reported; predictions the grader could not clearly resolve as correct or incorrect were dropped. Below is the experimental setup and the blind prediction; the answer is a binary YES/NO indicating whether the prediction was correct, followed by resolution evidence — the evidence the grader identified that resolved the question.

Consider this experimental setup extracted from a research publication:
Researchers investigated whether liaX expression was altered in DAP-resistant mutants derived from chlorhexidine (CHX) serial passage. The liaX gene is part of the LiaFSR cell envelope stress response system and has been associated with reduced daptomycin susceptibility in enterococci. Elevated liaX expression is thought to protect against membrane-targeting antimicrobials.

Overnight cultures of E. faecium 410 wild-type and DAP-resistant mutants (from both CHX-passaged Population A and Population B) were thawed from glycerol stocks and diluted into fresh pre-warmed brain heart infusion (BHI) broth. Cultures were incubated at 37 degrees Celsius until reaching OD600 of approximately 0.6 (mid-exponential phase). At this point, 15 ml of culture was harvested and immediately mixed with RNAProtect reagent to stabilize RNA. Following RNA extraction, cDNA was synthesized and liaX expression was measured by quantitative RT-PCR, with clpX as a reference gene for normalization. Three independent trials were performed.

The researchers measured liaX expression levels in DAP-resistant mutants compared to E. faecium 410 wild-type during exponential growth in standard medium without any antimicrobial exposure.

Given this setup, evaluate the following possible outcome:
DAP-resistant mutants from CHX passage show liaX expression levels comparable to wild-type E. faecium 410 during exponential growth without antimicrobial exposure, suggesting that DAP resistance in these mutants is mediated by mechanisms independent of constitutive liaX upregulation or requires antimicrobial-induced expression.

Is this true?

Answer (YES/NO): NO